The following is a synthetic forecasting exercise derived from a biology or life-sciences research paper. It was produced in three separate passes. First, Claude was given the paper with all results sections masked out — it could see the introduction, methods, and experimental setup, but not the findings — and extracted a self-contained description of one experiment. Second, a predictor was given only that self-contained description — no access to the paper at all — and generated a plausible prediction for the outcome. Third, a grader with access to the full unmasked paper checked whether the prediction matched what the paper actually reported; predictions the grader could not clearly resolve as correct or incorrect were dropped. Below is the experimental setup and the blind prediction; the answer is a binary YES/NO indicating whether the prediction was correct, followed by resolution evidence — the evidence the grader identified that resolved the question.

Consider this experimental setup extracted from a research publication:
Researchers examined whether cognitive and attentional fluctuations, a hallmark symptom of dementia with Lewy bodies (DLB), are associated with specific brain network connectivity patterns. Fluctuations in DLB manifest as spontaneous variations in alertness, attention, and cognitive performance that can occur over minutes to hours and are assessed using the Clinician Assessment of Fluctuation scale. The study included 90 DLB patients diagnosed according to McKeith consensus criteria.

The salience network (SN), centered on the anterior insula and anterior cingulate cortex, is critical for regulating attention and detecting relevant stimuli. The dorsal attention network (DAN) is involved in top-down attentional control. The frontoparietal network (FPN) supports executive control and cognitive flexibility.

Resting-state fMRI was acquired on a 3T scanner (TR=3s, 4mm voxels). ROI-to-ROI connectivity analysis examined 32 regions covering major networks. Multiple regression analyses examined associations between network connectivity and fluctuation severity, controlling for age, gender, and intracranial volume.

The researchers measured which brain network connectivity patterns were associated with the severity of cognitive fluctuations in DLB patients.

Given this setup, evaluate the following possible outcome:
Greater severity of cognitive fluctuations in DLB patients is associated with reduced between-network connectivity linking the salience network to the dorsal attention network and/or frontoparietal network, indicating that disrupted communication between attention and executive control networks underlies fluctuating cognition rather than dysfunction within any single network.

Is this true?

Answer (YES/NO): NO